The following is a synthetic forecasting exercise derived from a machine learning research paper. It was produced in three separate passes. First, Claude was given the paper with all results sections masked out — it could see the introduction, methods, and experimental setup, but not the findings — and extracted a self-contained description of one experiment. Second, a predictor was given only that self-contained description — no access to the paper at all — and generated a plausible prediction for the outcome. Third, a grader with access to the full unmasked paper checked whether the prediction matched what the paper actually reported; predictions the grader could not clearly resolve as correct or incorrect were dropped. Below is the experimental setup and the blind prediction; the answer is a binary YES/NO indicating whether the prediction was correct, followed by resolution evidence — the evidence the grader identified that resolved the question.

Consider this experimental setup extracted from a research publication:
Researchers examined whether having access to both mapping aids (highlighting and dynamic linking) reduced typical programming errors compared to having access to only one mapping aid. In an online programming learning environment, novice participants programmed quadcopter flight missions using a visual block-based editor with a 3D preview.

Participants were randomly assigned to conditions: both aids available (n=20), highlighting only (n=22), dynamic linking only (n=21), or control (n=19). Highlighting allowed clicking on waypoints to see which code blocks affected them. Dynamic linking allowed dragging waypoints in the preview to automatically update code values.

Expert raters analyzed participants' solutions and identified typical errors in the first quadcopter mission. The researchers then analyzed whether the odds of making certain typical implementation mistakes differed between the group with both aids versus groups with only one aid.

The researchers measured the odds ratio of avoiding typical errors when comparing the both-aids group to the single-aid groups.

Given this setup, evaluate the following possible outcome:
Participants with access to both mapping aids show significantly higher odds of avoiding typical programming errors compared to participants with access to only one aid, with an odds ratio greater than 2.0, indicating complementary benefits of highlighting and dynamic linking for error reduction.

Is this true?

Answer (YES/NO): NO